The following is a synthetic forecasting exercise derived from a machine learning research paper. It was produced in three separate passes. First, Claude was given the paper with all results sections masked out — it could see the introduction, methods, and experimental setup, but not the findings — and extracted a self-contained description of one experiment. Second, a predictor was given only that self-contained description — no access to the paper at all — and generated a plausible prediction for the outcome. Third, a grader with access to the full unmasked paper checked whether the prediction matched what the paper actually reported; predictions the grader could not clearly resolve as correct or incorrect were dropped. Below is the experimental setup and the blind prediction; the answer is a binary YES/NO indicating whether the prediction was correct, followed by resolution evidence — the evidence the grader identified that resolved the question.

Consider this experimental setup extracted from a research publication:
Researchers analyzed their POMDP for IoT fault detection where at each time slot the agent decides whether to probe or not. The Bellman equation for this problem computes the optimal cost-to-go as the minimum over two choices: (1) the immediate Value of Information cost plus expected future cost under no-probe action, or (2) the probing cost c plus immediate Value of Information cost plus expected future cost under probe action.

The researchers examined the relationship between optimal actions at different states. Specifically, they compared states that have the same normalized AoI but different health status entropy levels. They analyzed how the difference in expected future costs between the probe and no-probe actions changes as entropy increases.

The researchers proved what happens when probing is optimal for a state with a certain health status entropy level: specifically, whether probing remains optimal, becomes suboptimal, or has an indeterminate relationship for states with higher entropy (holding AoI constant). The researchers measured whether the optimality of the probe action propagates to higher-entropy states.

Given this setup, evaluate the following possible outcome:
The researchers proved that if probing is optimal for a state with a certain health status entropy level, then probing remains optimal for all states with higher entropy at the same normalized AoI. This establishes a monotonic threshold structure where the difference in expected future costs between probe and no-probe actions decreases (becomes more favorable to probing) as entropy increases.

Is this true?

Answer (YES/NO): YES